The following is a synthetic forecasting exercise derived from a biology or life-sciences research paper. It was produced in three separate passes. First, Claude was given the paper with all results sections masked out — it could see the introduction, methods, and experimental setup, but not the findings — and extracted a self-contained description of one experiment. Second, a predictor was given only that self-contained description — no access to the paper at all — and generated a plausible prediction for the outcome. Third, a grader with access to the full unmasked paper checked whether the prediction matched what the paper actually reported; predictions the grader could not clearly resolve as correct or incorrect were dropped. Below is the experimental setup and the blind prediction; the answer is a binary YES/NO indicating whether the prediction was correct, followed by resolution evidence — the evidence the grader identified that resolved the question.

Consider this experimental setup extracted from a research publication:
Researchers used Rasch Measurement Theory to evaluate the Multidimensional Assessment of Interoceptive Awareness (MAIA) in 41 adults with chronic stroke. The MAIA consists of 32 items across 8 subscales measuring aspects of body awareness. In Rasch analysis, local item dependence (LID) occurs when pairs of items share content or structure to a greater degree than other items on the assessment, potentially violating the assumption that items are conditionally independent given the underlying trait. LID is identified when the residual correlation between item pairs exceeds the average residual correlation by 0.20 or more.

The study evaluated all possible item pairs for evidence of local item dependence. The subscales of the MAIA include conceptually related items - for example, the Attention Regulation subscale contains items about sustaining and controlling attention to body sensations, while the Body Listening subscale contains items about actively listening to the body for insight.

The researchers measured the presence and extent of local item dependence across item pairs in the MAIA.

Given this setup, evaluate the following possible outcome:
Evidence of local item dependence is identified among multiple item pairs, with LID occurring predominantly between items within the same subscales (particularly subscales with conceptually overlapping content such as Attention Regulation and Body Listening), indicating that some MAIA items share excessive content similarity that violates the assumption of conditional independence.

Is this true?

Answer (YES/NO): NO